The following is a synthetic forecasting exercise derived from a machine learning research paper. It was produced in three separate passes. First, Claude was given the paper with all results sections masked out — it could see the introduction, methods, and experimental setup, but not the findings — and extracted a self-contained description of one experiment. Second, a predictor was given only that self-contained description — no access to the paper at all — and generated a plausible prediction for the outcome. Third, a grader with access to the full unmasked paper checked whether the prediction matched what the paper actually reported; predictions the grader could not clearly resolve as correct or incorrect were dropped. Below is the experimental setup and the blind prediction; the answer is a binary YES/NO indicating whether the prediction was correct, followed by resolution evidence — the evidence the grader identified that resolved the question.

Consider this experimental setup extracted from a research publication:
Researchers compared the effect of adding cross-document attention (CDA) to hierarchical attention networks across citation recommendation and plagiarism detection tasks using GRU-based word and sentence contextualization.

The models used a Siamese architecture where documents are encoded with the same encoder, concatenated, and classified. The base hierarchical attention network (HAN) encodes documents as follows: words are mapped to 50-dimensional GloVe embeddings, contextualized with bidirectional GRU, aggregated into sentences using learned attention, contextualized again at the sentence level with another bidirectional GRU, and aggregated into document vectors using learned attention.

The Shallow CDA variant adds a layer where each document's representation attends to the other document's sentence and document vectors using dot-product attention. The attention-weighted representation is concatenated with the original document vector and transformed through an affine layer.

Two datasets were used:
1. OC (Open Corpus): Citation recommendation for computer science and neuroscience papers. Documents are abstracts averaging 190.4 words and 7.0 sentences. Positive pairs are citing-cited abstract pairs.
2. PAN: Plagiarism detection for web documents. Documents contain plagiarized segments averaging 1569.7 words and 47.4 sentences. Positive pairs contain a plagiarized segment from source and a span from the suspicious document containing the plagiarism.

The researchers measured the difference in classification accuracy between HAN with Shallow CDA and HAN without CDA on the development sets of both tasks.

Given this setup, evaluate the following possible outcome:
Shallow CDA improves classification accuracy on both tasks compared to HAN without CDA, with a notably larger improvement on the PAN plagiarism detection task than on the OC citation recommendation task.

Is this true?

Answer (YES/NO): NO